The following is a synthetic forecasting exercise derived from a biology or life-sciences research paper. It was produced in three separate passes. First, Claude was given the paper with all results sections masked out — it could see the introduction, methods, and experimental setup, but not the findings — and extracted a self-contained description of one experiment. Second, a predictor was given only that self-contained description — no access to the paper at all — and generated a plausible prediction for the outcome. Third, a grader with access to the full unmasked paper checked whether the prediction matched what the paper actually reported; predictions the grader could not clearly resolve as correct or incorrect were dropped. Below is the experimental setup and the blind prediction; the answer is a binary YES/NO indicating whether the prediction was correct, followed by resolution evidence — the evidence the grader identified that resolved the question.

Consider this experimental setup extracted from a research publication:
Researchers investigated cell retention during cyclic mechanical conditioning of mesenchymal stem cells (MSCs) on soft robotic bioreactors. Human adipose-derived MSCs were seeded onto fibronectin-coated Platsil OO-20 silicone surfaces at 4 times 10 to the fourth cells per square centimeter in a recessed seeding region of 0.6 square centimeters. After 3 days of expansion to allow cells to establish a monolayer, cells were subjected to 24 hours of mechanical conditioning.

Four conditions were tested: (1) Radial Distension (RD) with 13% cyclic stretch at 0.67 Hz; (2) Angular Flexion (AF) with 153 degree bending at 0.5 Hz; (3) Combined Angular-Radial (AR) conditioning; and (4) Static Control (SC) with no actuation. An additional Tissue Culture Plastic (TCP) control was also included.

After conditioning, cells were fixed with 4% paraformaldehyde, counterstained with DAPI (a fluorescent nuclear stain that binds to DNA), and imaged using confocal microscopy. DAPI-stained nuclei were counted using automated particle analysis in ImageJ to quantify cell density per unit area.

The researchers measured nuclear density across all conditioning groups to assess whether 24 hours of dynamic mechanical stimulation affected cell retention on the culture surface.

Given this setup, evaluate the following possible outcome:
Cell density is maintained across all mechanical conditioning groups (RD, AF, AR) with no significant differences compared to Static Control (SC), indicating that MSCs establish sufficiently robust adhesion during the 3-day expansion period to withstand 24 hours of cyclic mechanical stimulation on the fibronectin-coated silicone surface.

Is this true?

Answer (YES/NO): NO